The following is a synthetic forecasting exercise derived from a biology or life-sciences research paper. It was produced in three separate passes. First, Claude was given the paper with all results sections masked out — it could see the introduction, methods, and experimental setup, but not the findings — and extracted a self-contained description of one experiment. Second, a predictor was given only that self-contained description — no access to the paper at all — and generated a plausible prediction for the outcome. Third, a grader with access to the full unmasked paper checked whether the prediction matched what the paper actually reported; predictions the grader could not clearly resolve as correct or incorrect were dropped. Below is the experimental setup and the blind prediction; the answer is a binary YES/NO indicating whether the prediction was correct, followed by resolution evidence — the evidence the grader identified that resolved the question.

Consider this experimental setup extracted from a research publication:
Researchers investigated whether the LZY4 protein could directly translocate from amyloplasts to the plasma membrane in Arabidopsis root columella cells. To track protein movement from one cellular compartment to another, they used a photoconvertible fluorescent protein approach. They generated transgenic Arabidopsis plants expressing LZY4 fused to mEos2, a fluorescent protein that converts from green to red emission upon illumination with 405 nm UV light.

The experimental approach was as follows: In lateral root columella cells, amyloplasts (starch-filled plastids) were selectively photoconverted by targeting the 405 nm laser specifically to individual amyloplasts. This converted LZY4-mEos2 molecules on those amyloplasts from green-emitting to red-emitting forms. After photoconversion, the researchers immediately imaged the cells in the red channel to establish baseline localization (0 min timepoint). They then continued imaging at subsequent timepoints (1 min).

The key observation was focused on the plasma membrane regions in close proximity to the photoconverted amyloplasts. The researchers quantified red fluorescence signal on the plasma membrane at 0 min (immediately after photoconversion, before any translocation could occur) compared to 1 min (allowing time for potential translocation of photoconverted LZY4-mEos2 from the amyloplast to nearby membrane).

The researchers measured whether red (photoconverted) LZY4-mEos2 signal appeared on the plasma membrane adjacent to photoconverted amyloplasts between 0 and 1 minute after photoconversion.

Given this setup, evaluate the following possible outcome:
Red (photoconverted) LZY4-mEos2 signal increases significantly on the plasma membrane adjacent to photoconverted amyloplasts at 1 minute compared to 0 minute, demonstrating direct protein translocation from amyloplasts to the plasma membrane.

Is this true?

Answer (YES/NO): YES